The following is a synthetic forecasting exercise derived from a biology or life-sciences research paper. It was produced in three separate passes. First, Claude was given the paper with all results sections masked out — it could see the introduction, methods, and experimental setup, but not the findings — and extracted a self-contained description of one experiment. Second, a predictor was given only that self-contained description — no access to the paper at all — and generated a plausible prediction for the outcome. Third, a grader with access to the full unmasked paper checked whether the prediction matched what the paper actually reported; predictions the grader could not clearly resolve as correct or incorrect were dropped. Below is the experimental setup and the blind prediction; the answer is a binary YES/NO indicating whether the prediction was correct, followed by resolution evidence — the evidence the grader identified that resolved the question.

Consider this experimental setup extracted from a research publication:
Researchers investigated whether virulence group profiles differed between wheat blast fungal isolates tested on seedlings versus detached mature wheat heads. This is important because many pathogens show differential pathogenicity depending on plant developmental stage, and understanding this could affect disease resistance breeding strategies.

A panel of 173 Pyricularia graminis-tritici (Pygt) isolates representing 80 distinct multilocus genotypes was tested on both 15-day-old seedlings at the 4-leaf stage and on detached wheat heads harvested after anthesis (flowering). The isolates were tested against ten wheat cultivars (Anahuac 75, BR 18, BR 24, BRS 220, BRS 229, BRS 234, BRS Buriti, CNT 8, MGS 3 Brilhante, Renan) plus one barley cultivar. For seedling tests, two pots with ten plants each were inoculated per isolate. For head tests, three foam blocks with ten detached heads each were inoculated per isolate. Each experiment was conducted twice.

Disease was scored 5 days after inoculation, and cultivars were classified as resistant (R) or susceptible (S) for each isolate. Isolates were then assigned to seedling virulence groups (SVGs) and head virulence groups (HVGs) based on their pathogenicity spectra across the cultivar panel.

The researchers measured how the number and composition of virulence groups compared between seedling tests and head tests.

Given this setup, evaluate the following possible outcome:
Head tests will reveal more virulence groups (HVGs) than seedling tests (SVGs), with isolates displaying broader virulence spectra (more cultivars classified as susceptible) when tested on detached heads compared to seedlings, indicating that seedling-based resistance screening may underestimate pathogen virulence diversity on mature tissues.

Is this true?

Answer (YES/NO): NO